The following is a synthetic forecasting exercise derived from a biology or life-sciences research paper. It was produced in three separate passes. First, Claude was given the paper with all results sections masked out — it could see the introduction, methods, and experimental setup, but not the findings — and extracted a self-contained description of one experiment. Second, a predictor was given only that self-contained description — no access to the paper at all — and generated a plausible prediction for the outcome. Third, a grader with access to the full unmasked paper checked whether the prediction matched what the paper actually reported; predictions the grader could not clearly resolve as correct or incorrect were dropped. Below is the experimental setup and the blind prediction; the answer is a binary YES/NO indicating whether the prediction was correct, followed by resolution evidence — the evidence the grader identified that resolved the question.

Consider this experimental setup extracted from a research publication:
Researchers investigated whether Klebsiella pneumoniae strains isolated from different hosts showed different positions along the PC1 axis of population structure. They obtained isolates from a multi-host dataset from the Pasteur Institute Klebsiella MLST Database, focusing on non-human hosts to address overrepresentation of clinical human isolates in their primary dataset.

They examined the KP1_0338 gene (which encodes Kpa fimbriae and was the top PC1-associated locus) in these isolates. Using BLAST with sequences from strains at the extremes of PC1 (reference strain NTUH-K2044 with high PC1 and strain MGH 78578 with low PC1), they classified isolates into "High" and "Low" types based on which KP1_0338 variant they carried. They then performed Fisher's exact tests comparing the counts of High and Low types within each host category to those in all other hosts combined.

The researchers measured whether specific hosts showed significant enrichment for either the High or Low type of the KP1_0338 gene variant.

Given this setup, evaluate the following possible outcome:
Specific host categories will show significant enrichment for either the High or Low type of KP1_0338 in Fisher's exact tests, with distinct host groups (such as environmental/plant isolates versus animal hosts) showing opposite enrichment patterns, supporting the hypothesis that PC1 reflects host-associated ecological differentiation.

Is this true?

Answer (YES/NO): NO